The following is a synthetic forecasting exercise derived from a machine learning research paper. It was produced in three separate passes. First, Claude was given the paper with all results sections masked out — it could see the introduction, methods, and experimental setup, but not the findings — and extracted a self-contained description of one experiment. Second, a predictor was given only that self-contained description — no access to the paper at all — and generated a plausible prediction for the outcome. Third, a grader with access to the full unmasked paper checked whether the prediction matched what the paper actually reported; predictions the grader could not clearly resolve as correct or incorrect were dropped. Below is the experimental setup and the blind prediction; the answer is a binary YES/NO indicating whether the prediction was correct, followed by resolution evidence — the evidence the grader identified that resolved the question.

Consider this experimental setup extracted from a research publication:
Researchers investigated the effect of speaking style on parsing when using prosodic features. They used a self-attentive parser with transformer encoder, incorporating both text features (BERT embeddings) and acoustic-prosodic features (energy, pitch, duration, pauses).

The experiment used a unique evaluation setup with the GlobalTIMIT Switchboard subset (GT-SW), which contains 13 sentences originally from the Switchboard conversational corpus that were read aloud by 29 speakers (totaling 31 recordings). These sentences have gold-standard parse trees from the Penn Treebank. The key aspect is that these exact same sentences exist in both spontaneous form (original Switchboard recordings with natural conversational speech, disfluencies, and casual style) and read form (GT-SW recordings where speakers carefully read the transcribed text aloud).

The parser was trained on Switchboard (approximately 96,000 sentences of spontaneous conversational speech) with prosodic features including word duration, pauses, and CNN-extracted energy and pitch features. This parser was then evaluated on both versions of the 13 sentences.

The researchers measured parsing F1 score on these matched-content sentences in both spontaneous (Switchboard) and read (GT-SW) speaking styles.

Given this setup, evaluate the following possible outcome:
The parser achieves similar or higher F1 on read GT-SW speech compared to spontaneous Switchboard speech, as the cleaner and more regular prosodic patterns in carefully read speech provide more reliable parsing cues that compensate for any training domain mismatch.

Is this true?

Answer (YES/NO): YES